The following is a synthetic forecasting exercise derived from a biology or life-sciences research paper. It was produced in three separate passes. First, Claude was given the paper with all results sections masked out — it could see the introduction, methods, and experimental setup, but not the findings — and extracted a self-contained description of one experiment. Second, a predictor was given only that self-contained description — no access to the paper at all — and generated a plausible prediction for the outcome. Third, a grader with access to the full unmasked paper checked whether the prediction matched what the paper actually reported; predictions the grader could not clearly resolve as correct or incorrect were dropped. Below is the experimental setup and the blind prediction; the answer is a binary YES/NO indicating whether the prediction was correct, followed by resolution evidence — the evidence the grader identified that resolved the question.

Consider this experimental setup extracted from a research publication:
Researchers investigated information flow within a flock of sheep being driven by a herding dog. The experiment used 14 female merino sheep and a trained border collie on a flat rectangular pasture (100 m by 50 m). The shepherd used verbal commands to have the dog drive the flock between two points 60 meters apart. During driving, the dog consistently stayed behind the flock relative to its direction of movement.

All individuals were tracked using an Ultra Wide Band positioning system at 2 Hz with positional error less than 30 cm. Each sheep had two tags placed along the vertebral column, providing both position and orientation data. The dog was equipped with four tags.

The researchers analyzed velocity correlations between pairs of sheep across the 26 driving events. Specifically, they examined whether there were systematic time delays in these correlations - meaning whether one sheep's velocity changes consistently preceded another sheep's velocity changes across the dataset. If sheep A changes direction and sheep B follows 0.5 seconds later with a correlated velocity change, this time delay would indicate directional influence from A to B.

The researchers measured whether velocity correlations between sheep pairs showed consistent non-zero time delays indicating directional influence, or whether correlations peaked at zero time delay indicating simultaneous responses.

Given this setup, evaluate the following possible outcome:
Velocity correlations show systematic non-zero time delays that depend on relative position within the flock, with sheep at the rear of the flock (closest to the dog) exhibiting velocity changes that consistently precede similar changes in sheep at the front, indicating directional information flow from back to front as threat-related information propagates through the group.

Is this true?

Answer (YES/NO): NO